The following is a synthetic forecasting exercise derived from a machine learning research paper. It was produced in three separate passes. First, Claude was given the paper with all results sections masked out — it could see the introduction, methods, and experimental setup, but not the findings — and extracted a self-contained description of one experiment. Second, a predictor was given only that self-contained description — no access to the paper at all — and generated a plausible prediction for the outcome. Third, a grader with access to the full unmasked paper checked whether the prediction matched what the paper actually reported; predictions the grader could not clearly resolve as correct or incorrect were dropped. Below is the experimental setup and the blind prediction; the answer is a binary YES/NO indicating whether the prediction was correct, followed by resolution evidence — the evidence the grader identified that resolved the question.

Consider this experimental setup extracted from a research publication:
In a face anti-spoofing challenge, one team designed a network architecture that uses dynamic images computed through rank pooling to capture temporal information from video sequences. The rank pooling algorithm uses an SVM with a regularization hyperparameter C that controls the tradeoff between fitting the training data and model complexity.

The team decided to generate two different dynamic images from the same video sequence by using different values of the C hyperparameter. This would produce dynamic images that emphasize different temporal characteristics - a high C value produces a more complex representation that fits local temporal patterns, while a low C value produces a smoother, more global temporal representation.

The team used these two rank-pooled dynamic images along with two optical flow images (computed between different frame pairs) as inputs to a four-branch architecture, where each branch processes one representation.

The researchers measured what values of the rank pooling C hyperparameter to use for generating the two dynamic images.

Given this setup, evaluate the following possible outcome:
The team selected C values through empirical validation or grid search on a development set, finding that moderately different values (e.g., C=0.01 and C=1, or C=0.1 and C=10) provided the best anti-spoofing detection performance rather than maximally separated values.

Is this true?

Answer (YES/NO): NO